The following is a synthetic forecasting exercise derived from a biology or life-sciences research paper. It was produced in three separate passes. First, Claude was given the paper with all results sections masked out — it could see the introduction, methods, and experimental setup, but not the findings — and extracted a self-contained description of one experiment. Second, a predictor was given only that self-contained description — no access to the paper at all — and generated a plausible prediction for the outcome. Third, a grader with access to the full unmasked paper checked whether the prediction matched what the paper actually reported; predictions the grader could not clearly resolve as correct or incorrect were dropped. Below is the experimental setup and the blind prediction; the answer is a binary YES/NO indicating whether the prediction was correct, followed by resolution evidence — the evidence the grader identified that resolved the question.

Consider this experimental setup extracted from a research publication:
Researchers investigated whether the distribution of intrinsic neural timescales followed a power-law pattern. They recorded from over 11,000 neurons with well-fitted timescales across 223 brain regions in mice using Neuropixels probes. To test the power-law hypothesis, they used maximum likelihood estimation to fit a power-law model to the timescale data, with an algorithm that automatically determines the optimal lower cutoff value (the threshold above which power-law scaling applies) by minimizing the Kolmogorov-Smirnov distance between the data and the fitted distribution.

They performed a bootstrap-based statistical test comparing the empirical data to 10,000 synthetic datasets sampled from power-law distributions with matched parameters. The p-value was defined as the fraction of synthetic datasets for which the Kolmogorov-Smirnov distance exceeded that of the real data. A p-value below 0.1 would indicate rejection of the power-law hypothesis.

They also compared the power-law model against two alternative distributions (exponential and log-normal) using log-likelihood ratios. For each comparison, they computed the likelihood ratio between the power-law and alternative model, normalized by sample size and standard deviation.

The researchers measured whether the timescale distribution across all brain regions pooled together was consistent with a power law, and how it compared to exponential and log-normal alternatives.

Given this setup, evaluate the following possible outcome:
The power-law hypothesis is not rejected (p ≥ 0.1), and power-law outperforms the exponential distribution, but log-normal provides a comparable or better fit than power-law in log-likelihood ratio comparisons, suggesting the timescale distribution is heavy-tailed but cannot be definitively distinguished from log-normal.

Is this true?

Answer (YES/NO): YES